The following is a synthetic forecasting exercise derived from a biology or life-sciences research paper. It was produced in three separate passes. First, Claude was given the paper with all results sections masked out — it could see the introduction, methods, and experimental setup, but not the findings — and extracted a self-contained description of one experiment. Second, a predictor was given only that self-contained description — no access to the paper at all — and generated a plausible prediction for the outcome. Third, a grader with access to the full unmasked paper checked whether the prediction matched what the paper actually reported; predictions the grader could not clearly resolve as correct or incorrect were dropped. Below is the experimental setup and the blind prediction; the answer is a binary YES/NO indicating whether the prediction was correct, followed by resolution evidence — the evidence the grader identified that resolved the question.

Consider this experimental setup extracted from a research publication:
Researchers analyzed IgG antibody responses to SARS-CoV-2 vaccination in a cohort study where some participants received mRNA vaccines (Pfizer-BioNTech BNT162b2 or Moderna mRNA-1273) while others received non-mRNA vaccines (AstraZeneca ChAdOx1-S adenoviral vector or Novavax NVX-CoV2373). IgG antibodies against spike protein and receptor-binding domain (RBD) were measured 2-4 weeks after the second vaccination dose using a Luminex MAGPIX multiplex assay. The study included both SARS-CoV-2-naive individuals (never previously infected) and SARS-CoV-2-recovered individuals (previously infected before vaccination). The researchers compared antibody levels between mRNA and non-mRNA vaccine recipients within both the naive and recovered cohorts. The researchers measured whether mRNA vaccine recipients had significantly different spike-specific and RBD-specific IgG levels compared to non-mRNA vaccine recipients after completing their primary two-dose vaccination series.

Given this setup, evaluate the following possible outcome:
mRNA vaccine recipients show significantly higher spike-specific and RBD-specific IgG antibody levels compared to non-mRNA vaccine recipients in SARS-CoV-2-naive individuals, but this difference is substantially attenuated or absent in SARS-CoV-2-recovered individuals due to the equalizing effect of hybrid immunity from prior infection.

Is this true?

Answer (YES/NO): NO